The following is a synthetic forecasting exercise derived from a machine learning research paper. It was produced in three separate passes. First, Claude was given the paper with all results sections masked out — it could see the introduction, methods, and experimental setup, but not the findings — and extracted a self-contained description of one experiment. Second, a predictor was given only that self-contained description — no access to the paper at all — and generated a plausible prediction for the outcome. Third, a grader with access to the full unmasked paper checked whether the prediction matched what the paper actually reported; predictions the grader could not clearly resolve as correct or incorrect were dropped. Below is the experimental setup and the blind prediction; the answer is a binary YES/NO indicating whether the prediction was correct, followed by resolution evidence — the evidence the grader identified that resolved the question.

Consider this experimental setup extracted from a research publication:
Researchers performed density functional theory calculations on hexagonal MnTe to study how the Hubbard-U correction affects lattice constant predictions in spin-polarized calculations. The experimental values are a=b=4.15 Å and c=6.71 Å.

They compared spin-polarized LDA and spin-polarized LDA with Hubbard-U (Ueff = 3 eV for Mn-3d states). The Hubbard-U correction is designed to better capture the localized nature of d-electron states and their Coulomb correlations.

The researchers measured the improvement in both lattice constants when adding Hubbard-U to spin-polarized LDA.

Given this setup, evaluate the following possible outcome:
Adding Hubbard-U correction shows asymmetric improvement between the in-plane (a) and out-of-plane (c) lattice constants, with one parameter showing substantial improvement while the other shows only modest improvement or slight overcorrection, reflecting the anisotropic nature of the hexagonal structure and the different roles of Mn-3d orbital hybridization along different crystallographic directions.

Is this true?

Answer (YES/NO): NO